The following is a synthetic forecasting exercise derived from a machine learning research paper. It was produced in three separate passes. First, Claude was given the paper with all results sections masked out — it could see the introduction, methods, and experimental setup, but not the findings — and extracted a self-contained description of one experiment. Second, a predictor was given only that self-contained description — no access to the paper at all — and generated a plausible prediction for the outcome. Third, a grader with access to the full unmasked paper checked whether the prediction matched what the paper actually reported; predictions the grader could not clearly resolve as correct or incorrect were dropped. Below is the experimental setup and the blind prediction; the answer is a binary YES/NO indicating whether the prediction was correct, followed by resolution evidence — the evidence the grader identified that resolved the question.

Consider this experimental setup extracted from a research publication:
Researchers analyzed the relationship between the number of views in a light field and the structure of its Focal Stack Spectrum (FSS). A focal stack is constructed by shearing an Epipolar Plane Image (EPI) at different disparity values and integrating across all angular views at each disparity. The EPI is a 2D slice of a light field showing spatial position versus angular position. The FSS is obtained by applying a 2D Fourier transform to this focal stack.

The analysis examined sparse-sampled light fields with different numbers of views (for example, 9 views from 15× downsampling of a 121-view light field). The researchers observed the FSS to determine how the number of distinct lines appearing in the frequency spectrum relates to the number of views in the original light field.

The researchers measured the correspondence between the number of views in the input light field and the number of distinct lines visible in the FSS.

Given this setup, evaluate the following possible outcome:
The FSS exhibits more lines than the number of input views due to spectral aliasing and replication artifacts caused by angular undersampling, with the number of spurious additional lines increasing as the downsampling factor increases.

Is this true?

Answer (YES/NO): NO